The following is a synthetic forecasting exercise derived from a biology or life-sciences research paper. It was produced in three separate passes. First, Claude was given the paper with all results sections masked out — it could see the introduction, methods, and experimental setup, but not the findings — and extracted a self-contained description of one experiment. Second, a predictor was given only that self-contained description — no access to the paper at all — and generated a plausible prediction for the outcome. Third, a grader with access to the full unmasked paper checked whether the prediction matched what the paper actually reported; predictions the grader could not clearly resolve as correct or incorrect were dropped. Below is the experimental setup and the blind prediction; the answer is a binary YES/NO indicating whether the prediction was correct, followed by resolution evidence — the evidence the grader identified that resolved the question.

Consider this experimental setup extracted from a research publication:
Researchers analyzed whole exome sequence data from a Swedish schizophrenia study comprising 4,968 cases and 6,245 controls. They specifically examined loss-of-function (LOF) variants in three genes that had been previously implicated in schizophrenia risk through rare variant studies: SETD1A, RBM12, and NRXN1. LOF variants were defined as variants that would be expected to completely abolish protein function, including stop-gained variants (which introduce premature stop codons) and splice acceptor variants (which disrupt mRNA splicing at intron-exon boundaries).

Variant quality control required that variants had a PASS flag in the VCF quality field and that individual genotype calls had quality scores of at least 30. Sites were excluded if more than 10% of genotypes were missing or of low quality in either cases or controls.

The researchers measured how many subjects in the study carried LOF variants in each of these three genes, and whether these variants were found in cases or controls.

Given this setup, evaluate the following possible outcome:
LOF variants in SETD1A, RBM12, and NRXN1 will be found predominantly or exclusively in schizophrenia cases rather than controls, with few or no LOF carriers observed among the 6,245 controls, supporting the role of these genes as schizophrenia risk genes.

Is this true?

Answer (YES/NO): YES